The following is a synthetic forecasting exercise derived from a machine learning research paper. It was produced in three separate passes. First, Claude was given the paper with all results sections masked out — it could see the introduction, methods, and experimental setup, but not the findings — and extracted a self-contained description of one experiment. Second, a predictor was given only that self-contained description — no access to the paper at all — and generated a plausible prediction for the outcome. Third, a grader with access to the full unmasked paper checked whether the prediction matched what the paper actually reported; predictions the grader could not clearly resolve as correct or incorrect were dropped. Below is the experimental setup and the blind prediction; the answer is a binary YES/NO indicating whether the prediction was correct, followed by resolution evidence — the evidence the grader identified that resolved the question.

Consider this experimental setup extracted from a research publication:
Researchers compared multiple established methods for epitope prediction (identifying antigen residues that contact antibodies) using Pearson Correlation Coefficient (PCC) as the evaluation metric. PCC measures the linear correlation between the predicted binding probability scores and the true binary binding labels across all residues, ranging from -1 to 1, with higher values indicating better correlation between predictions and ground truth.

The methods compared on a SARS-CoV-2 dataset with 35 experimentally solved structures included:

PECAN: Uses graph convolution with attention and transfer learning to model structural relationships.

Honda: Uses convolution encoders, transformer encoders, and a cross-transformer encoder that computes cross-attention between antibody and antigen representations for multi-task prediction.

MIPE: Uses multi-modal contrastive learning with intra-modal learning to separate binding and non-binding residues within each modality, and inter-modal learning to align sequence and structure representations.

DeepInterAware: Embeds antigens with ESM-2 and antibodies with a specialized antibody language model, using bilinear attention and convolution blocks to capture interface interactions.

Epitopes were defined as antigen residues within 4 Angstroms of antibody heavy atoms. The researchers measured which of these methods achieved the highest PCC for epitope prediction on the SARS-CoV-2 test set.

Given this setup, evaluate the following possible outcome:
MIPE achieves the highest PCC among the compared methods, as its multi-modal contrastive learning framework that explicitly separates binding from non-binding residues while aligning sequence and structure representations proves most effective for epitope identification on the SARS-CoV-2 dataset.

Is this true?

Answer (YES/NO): YES